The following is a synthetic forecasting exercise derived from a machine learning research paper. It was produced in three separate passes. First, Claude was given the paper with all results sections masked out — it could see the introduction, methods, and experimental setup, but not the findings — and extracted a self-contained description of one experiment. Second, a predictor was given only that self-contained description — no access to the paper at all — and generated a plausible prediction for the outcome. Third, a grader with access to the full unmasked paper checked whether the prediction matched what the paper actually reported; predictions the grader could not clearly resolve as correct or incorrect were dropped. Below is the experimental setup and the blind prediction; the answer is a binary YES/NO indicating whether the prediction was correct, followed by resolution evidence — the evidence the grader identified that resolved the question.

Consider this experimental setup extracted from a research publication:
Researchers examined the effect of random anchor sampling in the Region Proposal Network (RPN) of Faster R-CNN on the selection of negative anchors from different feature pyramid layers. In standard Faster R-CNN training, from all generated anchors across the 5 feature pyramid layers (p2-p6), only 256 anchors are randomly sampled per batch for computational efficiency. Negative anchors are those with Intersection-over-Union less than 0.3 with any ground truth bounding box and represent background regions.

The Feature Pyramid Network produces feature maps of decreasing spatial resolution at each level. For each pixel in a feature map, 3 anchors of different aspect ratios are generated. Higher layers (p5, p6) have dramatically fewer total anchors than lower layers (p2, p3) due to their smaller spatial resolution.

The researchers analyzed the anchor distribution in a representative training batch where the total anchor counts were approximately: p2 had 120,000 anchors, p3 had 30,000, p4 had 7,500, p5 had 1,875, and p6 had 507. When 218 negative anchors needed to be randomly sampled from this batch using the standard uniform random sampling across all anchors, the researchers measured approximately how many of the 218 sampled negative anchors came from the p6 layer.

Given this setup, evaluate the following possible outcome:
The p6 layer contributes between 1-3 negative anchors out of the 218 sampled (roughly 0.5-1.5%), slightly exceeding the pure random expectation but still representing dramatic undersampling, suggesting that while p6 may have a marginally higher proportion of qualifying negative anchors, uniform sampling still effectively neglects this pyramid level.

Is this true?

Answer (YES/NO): YES